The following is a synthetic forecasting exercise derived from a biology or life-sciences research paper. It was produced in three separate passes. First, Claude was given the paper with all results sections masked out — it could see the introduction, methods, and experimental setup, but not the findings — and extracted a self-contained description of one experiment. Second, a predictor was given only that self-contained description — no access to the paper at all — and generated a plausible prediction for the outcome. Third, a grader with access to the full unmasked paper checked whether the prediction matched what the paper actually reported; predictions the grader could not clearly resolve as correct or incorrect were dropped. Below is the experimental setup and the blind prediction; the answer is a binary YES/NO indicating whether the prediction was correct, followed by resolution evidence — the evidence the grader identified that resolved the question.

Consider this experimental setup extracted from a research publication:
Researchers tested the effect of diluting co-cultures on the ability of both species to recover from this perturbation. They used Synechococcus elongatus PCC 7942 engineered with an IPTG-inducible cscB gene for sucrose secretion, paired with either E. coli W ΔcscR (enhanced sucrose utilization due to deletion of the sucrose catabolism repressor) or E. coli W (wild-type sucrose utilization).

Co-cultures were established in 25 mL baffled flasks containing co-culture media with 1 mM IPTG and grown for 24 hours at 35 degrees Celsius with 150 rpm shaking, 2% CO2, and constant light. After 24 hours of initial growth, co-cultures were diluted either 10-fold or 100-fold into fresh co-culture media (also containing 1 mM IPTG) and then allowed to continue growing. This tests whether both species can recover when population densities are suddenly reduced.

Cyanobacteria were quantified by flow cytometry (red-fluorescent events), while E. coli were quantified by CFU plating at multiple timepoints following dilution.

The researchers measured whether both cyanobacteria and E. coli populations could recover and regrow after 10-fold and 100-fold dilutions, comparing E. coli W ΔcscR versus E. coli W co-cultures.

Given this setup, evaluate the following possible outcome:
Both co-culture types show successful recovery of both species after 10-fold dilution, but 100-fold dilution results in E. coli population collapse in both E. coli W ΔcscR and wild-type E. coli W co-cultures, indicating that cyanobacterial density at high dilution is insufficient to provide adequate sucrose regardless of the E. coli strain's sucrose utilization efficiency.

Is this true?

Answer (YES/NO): NO